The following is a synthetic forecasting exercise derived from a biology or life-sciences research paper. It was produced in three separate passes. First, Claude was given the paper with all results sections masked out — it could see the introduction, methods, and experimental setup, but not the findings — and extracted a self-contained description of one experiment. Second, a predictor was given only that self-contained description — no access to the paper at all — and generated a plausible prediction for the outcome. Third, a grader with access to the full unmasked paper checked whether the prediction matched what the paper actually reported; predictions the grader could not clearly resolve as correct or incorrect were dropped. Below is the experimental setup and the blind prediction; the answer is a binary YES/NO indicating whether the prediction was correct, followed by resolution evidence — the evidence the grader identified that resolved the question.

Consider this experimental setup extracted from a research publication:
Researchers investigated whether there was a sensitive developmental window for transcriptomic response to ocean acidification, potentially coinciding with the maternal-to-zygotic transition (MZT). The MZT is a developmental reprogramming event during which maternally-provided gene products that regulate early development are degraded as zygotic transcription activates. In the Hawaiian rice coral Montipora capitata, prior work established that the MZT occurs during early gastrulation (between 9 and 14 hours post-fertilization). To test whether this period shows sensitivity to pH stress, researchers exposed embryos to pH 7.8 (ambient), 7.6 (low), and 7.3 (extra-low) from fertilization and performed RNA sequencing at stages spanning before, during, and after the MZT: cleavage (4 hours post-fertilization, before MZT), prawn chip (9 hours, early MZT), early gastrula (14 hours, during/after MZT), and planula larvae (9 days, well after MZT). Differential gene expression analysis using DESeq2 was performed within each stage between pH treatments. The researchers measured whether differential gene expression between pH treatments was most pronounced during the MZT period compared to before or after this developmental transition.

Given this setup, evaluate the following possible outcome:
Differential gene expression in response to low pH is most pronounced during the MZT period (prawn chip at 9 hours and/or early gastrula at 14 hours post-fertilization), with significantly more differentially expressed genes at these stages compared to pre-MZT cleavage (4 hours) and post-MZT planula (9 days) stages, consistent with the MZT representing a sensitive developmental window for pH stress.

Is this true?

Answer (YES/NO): NO